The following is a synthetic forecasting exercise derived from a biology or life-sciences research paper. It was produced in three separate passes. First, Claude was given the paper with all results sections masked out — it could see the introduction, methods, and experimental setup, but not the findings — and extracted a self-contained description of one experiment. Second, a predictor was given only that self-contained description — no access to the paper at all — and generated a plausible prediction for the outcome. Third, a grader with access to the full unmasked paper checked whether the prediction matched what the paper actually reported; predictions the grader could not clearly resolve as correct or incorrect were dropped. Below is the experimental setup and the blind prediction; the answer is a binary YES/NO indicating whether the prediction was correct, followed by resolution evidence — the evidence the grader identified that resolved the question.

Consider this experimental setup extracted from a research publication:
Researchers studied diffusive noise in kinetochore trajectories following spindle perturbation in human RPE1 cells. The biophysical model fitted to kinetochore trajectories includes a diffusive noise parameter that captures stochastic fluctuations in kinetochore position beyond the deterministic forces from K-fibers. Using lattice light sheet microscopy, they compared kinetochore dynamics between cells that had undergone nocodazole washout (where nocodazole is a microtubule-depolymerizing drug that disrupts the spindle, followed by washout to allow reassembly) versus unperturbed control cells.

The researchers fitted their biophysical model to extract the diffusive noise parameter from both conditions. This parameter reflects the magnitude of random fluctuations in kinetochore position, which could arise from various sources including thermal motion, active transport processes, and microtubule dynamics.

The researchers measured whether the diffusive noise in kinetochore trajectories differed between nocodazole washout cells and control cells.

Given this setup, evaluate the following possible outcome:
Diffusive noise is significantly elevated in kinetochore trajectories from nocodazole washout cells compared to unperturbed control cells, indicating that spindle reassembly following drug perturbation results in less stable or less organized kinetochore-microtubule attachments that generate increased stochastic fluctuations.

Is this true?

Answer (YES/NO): NO